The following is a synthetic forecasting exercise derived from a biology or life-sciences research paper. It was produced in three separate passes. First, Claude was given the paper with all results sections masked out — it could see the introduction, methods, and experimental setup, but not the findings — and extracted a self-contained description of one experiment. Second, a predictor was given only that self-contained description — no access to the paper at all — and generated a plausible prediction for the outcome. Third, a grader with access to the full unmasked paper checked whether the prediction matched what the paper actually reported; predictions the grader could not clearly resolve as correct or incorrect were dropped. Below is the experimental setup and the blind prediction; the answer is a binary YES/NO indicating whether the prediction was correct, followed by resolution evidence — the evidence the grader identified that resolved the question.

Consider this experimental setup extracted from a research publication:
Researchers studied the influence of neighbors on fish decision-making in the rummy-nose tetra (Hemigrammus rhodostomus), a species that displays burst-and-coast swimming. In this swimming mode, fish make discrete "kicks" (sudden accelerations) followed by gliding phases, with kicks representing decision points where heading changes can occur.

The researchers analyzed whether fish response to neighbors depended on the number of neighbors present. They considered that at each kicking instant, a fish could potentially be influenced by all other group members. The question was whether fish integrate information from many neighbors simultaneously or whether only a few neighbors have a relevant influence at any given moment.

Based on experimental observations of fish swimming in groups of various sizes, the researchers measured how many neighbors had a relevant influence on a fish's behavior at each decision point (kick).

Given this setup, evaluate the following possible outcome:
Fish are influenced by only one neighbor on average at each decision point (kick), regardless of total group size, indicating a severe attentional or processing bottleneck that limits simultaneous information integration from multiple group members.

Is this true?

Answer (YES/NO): NO